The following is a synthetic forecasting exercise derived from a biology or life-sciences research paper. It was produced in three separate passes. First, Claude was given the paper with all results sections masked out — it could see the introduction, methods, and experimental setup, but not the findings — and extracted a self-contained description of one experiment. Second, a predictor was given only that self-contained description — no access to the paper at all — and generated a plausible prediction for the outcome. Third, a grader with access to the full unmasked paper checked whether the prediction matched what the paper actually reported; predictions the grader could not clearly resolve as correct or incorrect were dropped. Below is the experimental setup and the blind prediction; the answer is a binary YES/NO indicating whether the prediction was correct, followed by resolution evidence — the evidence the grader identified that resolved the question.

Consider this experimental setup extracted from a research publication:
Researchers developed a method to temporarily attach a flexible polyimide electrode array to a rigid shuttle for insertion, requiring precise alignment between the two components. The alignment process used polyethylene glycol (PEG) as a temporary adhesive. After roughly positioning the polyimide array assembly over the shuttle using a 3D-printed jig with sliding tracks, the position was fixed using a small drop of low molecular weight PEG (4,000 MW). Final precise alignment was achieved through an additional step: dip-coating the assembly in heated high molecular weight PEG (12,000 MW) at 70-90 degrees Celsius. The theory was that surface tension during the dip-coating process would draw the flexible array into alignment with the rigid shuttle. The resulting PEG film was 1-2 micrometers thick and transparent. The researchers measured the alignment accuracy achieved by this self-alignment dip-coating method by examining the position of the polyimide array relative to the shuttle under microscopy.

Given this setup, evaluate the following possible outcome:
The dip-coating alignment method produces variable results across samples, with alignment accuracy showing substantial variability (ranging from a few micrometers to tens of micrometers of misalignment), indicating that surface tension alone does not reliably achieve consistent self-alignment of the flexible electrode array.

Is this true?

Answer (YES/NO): NO